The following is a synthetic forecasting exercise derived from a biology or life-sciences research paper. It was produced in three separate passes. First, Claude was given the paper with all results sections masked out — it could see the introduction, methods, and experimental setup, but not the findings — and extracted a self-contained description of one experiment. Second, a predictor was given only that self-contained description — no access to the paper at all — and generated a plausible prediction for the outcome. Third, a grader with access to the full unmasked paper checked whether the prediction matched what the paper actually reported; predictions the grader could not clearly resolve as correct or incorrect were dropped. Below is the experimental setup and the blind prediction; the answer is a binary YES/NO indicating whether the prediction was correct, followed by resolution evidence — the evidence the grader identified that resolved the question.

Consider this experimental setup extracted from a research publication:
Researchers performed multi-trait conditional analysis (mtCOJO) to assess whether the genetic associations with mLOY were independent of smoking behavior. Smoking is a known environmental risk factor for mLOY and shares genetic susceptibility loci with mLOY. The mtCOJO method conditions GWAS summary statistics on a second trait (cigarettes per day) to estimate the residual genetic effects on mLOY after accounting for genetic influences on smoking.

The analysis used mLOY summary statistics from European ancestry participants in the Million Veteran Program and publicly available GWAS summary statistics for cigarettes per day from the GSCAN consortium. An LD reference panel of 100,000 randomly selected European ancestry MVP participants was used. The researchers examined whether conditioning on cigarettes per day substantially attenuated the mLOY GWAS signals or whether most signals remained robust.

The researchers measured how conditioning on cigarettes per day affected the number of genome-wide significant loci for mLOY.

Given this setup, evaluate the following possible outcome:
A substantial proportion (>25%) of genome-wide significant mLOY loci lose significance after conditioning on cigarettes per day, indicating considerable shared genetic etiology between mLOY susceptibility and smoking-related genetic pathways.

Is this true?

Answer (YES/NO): NO